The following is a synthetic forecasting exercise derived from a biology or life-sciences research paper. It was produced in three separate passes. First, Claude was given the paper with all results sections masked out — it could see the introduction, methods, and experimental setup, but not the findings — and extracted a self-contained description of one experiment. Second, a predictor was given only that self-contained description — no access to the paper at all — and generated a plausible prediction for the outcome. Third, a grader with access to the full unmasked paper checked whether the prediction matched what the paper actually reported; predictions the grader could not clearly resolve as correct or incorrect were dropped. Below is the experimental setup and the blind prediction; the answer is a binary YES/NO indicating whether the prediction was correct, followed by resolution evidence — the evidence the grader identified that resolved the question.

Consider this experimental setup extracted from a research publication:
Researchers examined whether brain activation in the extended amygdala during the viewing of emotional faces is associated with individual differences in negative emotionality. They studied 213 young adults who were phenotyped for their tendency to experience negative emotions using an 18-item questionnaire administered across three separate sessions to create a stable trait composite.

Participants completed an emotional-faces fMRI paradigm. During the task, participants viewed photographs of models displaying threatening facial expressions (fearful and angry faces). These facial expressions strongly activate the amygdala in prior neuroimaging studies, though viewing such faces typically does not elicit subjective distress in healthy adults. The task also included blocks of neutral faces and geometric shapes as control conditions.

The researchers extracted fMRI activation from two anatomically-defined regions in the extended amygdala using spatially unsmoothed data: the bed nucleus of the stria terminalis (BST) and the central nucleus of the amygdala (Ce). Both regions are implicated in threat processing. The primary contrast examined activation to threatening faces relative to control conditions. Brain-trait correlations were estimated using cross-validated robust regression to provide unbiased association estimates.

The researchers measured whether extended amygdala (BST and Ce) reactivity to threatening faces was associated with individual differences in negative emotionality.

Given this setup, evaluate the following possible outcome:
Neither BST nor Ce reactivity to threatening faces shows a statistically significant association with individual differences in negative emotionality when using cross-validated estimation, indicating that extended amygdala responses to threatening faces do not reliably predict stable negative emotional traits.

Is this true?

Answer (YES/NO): YES